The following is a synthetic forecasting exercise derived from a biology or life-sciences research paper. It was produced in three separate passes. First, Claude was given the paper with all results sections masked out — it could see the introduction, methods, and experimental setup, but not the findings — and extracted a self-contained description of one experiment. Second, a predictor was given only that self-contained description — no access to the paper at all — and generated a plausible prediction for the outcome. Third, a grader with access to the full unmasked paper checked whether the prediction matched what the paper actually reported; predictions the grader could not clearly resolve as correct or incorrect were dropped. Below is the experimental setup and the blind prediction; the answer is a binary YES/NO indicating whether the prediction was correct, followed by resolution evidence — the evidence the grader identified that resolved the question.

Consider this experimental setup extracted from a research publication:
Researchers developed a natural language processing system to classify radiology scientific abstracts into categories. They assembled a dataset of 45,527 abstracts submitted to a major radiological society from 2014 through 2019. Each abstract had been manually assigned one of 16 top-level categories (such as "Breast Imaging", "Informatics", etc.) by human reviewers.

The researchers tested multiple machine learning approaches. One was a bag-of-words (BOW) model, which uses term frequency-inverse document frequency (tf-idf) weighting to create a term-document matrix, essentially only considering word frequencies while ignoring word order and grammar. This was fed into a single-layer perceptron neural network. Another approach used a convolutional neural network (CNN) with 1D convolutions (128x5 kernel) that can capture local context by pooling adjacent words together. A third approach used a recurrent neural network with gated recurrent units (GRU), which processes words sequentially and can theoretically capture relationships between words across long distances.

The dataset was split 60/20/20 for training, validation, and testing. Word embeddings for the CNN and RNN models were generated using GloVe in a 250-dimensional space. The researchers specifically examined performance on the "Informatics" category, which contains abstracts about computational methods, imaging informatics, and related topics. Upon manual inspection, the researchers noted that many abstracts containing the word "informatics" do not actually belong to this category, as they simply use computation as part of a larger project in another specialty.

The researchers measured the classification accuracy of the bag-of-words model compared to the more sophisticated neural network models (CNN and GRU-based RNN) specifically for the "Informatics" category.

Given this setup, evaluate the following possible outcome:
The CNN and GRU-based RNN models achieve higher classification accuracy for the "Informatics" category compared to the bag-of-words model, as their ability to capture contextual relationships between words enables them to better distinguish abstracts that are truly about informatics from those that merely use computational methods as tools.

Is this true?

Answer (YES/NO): YES